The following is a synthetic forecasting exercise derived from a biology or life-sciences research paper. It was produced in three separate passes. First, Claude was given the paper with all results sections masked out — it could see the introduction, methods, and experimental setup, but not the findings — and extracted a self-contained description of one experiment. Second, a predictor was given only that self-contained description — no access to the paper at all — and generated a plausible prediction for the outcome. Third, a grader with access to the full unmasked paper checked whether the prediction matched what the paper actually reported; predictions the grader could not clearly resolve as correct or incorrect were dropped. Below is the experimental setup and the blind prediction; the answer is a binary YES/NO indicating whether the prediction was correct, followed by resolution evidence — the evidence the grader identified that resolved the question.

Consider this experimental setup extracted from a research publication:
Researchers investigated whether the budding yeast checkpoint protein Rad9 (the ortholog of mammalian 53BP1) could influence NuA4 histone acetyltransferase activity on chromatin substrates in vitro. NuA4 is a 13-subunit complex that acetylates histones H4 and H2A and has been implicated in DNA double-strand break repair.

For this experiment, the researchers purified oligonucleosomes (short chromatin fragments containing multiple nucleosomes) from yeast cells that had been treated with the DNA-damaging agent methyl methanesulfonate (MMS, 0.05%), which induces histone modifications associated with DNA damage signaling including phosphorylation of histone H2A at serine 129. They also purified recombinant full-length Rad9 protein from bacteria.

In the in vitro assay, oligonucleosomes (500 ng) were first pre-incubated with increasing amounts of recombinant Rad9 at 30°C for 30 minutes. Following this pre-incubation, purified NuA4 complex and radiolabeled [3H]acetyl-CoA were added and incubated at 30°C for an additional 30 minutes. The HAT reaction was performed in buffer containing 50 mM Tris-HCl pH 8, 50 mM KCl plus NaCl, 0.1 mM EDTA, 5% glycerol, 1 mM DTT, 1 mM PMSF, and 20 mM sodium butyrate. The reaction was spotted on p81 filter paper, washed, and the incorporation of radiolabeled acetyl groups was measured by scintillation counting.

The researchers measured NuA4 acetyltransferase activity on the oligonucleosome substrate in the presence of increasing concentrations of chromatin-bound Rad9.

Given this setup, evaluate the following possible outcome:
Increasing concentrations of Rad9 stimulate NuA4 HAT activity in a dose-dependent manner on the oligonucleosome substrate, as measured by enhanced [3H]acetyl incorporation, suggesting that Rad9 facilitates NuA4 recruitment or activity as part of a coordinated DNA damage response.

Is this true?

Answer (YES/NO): NO